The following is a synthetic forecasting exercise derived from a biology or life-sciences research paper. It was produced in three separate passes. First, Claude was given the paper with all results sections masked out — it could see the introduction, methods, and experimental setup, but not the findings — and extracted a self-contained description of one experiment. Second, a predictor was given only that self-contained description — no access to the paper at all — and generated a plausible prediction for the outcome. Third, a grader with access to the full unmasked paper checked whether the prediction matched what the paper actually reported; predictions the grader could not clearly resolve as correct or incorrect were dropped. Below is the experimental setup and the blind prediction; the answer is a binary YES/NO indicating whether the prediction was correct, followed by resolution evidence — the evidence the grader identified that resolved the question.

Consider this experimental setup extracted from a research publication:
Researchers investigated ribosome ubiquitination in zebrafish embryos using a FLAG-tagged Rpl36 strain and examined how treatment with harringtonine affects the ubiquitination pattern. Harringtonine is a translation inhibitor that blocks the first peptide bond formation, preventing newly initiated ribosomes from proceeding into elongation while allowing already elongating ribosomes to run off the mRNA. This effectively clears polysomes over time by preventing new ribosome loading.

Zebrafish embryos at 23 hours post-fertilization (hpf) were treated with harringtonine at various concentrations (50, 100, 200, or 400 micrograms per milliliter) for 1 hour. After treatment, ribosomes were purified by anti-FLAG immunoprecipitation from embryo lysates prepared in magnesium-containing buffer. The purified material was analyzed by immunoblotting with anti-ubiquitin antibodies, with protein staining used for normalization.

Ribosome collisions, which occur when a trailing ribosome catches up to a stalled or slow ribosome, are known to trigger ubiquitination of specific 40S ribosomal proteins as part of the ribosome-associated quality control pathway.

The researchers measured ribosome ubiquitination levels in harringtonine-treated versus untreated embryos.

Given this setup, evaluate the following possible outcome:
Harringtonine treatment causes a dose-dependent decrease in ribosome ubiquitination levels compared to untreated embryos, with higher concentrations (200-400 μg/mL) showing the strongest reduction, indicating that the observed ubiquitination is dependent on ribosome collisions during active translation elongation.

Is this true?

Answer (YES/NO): NO